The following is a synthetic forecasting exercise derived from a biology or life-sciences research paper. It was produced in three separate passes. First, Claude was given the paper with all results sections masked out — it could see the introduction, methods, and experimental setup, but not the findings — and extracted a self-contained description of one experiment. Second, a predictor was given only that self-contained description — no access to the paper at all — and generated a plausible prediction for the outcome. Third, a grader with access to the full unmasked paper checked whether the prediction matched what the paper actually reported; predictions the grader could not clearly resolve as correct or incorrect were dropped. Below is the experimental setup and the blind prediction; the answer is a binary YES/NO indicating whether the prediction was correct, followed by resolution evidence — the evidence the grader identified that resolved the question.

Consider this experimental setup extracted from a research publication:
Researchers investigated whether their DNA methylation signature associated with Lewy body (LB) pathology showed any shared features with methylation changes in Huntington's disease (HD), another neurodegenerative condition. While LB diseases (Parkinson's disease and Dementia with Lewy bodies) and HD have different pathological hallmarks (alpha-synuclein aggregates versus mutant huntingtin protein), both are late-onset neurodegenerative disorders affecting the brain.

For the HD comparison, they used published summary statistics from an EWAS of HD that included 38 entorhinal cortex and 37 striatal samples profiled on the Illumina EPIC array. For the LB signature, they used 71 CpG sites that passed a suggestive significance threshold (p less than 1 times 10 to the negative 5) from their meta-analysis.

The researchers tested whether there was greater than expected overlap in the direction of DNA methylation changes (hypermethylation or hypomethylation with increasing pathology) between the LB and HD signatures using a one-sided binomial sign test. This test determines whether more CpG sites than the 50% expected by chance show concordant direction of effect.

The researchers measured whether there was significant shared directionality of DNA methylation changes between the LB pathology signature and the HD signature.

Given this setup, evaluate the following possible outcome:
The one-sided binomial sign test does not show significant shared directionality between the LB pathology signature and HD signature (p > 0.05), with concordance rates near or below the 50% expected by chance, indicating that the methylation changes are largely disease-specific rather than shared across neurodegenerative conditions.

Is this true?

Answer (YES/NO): NO